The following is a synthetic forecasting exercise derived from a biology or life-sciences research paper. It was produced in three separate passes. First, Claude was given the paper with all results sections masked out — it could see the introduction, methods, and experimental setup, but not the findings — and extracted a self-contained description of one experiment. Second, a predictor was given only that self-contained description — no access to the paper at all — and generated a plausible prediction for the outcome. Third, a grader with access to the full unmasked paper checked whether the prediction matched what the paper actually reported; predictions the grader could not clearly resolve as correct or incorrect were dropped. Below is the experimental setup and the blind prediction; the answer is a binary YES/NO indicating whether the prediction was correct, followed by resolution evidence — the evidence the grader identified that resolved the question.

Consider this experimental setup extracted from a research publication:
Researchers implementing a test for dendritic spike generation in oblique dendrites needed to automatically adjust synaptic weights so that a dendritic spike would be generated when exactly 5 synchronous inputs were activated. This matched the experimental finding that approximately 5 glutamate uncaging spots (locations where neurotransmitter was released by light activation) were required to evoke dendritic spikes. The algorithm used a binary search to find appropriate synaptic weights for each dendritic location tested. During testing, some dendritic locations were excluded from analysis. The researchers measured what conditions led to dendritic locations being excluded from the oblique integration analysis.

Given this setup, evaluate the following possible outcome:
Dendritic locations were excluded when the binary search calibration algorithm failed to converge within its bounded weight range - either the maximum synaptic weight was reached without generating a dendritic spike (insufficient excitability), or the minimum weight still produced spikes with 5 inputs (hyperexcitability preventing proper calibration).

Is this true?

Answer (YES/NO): NO